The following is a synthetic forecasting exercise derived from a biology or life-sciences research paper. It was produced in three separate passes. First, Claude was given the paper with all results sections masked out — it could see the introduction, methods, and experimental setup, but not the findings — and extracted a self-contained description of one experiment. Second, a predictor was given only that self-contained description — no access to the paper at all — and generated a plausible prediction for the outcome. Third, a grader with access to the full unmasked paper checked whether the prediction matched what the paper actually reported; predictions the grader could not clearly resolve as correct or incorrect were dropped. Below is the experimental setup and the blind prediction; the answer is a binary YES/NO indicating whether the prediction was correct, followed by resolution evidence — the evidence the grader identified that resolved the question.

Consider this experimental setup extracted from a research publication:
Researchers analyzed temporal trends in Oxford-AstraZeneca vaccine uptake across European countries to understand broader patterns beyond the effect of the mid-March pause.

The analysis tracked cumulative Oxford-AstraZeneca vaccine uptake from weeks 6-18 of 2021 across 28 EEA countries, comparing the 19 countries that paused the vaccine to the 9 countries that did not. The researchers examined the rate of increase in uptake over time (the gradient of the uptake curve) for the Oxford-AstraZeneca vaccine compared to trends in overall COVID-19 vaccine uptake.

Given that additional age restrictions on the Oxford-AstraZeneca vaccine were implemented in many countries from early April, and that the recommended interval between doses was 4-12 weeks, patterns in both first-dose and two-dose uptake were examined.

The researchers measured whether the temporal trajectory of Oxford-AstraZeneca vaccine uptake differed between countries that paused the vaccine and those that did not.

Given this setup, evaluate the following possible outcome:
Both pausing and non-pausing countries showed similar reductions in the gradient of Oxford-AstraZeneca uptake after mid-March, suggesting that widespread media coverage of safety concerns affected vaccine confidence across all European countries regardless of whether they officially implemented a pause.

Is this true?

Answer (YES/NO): YES